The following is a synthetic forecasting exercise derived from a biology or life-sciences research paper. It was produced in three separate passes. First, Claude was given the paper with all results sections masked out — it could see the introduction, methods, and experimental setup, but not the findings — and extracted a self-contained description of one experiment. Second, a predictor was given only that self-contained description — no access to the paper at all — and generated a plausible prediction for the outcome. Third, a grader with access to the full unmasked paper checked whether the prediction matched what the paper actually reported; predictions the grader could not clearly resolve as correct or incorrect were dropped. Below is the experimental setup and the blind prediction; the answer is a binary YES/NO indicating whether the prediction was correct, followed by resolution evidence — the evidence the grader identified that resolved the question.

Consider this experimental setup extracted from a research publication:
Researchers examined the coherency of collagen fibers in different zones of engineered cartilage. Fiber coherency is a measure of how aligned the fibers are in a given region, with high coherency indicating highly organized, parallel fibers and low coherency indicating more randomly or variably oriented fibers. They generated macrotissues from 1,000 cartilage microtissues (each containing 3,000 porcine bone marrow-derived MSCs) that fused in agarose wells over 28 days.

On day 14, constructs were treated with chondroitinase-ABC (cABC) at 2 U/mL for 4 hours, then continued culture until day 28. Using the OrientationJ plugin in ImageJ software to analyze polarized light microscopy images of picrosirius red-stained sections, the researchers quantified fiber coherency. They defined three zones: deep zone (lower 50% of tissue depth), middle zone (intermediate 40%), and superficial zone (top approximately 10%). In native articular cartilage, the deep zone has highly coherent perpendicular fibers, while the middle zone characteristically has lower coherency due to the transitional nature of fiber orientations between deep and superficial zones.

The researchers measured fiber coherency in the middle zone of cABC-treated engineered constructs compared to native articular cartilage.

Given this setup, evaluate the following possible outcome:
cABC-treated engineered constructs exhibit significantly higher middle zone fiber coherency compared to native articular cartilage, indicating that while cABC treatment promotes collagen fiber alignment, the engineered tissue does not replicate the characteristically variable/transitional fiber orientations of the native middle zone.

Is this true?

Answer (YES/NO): NO